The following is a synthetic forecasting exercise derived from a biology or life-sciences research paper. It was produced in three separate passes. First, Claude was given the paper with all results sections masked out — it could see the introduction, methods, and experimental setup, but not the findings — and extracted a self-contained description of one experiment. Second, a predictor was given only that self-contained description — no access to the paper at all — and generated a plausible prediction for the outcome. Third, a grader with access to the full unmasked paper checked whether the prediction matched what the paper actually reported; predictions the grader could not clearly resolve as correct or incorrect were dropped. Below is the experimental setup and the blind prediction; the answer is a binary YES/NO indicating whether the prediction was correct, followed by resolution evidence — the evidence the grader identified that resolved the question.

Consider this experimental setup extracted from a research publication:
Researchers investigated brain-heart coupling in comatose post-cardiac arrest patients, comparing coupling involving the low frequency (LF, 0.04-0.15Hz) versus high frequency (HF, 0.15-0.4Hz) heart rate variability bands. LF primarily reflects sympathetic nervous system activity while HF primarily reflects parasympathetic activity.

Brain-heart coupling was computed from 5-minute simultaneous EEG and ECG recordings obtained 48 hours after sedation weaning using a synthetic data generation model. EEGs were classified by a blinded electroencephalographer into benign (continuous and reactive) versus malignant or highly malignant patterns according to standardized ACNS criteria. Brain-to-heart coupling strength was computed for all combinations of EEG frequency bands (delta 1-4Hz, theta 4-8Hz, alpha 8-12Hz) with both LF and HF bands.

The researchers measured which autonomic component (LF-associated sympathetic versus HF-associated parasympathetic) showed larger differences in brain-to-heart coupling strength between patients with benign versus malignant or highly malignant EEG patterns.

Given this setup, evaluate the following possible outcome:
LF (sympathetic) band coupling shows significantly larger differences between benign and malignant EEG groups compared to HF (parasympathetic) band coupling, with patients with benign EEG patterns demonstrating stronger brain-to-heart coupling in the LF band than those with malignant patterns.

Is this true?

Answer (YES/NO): NO